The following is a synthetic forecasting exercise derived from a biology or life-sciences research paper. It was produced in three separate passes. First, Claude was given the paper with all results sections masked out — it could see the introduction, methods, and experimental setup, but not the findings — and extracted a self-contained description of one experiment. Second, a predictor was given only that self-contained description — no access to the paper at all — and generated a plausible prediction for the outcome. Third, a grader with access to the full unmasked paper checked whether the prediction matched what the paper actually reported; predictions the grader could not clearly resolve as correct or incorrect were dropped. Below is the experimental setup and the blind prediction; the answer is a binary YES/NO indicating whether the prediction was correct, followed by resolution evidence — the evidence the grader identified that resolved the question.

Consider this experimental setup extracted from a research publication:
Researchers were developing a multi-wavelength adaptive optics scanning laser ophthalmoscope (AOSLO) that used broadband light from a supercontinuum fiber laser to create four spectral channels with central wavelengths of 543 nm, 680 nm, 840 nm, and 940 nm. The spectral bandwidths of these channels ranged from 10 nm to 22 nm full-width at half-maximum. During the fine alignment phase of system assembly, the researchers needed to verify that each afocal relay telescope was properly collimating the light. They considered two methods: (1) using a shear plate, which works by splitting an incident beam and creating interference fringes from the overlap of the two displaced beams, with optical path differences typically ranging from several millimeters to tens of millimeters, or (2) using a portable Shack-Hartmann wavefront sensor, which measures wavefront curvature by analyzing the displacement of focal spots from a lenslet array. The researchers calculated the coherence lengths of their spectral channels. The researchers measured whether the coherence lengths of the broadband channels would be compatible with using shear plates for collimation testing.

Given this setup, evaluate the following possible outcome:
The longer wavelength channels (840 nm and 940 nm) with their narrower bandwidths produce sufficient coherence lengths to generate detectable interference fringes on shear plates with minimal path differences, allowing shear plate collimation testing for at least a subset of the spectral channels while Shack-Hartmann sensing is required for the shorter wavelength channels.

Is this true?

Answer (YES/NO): NO